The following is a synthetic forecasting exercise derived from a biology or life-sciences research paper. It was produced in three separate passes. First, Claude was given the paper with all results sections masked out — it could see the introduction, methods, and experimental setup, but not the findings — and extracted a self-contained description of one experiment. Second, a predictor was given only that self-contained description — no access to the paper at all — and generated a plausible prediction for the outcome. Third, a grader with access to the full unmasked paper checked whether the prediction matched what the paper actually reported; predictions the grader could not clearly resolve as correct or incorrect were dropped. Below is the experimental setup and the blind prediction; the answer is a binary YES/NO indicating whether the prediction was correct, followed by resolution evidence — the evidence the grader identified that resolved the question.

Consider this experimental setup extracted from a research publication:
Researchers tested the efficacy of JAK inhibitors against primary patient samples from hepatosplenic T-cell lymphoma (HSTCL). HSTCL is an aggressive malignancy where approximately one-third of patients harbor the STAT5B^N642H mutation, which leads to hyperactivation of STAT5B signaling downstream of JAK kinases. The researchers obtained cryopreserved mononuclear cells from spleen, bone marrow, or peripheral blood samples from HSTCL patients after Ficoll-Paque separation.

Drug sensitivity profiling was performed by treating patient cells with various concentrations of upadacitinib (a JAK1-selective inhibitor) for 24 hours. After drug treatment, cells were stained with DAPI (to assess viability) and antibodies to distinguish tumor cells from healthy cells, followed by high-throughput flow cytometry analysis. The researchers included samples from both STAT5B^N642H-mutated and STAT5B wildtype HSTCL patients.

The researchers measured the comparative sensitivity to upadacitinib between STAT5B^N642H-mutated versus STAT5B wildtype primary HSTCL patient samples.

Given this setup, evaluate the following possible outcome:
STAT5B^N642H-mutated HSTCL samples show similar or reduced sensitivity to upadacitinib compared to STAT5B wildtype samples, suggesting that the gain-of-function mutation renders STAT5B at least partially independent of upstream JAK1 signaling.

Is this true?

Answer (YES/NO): NO